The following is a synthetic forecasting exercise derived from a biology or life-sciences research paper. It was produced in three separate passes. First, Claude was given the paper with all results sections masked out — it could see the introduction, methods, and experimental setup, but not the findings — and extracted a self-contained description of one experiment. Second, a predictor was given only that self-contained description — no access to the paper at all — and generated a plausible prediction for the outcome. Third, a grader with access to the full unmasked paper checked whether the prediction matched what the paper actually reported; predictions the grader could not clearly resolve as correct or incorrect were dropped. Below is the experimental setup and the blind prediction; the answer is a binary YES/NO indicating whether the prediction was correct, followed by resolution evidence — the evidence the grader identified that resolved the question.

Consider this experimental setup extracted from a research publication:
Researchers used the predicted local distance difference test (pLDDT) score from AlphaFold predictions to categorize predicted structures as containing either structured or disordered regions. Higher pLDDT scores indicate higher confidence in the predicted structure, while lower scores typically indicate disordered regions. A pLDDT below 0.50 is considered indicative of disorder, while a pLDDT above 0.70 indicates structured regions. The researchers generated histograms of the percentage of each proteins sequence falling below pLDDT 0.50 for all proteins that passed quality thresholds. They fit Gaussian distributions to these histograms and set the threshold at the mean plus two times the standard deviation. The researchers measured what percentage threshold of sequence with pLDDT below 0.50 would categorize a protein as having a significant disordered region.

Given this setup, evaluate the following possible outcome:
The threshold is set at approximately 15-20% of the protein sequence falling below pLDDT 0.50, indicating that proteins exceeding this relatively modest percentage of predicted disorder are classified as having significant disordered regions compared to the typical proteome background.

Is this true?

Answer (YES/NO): NO